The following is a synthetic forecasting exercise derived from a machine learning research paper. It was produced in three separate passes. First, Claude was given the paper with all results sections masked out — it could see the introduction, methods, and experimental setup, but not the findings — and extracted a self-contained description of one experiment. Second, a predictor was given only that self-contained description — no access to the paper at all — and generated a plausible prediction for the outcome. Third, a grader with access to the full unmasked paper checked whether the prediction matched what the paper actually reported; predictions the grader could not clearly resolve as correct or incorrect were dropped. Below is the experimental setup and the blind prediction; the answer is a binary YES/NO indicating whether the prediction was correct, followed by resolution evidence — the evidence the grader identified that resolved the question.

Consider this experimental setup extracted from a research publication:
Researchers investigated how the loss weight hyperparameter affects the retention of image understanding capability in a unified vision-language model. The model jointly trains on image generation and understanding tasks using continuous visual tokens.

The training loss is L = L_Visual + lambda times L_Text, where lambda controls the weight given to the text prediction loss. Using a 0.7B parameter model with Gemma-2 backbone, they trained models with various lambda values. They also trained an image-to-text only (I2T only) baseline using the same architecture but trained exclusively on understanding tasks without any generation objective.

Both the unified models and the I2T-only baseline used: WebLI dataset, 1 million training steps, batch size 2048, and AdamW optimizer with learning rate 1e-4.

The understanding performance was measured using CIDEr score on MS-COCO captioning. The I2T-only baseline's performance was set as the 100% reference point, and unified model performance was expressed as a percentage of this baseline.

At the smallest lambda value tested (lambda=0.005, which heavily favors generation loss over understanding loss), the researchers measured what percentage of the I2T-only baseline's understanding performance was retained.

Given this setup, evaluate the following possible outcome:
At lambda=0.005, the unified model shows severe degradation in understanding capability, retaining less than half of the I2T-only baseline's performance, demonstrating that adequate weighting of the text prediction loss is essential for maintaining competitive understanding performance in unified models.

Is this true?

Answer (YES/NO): NO